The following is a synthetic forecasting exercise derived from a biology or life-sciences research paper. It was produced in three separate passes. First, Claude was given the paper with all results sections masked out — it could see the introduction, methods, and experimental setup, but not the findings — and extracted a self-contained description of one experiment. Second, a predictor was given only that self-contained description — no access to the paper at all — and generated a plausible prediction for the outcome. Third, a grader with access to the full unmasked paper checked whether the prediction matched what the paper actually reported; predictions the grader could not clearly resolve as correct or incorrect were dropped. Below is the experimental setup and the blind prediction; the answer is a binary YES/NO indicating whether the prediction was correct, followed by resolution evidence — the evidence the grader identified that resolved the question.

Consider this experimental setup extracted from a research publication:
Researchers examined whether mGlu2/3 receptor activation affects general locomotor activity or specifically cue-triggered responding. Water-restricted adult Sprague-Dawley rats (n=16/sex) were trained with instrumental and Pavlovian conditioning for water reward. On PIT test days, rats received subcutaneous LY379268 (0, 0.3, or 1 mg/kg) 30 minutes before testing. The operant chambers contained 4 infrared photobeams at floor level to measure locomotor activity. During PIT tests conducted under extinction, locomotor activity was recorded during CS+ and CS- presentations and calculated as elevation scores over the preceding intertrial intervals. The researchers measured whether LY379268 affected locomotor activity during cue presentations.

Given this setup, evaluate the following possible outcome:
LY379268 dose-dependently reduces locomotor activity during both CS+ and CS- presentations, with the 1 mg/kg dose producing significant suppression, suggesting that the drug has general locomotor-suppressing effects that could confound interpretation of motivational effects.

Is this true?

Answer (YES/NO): NO